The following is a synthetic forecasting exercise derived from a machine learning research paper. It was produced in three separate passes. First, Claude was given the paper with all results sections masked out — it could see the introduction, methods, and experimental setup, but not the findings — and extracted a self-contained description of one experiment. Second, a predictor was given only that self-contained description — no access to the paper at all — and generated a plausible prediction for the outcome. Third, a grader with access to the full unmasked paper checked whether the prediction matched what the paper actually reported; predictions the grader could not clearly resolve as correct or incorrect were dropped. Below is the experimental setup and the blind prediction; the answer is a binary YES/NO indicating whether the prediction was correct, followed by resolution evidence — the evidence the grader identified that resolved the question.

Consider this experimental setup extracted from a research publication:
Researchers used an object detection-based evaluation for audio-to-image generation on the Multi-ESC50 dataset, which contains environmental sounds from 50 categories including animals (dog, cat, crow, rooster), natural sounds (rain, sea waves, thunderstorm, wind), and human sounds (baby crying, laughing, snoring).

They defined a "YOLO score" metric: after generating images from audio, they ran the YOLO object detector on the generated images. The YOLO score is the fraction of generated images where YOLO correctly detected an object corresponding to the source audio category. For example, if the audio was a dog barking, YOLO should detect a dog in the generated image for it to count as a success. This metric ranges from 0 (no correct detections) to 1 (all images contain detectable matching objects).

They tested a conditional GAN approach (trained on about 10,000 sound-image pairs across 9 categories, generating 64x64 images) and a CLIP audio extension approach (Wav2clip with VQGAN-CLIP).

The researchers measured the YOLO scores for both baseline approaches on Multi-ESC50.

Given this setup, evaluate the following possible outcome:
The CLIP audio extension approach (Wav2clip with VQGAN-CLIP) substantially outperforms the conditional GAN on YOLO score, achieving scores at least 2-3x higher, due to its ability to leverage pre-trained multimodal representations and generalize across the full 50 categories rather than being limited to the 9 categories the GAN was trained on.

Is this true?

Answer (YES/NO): NO